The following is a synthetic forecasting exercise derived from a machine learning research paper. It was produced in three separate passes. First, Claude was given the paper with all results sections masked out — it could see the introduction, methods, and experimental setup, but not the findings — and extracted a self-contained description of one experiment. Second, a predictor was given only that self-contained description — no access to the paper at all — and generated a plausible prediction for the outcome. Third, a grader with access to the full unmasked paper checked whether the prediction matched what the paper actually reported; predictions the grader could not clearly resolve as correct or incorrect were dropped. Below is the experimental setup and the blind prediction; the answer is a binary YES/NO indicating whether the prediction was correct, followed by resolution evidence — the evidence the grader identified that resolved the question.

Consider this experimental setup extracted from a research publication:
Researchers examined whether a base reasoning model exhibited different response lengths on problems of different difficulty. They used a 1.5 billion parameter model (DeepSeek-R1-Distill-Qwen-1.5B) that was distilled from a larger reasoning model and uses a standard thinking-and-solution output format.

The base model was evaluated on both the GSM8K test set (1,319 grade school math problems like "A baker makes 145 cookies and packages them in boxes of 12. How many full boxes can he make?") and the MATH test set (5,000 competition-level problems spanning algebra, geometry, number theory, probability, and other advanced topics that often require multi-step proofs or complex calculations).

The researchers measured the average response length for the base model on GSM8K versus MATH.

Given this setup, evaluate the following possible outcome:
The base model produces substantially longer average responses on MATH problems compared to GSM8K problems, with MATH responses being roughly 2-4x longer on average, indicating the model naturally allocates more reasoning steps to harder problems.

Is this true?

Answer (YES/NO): YES